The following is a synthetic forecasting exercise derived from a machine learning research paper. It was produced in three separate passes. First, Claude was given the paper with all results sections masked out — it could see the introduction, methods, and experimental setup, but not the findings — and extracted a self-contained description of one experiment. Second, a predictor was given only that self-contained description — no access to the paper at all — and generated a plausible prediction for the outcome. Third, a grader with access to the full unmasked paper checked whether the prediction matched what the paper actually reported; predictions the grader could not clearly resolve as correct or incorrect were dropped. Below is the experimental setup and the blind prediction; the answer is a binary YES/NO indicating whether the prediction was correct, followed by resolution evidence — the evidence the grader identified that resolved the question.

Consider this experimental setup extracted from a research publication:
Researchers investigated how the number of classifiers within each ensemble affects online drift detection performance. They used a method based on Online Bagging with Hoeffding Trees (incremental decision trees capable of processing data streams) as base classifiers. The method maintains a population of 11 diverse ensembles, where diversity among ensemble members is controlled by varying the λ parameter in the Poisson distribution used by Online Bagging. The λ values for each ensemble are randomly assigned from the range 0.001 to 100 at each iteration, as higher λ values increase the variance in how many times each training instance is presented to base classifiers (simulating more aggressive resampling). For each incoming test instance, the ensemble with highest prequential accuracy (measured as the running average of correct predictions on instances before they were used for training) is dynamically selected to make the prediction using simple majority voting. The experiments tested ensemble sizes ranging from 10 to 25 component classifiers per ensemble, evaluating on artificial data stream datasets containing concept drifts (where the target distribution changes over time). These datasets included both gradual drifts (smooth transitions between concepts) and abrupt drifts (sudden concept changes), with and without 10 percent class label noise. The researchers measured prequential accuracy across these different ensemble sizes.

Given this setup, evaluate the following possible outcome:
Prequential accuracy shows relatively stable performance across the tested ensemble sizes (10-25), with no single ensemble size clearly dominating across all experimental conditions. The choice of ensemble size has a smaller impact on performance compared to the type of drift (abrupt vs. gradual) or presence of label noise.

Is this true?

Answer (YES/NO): NO